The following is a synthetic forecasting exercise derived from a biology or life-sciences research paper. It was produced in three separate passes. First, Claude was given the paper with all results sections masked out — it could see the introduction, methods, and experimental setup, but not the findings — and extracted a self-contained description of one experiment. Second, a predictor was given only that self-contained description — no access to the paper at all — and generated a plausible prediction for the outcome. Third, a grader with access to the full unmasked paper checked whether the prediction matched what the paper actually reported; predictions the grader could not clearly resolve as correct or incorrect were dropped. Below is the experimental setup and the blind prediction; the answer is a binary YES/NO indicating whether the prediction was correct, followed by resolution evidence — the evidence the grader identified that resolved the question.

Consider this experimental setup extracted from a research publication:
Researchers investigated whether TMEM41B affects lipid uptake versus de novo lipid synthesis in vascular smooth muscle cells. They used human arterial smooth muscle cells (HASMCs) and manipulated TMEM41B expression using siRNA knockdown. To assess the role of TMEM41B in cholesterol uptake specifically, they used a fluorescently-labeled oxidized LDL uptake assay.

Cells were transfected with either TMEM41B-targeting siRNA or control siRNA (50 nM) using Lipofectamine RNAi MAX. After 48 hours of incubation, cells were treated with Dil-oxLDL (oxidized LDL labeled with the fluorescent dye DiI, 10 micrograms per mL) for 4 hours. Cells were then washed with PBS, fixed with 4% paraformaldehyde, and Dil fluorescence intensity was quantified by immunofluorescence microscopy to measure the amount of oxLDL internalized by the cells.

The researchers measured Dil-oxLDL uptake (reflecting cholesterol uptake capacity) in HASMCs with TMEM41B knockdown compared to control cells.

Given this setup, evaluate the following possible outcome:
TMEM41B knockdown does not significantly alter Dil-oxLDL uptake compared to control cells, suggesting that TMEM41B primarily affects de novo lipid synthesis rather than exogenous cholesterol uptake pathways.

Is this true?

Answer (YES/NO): YES